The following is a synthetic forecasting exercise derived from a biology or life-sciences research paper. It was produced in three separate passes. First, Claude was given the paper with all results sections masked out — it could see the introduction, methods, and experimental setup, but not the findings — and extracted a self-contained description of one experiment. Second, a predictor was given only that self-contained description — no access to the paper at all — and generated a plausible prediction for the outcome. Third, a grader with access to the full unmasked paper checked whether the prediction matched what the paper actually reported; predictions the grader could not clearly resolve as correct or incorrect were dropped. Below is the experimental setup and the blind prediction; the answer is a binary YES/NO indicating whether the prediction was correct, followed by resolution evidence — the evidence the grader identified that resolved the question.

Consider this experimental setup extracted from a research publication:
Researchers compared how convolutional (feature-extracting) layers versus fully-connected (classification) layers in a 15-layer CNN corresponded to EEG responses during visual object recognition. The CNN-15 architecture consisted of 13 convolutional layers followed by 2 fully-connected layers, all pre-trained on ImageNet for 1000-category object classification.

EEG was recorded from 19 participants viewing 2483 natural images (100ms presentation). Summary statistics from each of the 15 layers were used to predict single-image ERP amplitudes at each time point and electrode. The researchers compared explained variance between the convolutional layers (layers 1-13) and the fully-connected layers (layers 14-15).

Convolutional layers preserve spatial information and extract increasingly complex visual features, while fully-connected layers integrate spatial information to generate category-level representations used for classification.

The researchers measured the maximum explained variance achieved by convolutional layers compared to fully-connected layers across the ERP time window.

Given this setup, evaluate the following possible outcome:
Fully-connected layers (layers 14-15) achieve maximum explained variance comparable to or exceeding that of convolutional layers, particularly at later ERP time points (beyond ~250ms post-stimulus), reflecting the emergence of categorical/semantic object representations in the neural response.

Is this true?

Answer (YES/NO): NO